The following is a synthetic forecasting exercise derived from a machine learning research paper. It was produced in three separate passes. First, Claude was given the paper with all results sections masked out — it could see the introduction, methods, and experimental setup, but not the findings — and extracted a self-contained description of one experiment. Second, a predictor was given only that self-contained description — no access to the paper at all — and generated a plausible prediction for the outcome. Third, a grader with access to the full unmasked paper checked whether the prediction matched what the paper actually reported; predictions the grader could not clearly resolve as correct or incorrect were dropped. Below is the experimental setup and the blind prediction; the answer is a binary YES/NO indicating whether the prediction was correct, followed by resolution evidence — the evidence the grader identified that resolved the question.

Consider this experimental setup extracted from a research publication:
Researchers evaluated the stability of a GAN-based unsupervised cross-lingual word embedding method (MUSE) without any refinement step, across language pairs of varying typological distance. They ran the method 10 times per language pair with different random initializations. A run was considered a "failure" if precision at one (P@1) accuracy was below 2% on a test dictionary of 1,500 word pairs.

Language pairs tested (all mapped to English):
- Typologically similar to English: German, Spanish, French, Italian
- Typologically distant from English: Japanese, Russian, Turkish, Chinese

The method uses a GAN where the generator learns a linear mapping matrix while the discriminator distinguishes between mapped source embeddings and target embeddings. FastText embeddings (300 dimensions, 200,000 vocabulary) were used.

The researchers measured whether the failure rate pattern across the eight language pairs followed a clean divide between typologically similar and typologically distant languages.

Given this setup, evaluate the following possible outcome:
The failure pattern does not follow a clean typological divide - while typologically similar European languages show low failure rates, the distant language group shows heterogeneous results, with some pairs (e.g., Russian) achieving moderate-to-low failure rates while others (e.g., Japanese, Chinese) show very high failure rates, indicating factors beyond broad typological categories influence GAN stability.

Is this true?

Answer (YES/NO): NO